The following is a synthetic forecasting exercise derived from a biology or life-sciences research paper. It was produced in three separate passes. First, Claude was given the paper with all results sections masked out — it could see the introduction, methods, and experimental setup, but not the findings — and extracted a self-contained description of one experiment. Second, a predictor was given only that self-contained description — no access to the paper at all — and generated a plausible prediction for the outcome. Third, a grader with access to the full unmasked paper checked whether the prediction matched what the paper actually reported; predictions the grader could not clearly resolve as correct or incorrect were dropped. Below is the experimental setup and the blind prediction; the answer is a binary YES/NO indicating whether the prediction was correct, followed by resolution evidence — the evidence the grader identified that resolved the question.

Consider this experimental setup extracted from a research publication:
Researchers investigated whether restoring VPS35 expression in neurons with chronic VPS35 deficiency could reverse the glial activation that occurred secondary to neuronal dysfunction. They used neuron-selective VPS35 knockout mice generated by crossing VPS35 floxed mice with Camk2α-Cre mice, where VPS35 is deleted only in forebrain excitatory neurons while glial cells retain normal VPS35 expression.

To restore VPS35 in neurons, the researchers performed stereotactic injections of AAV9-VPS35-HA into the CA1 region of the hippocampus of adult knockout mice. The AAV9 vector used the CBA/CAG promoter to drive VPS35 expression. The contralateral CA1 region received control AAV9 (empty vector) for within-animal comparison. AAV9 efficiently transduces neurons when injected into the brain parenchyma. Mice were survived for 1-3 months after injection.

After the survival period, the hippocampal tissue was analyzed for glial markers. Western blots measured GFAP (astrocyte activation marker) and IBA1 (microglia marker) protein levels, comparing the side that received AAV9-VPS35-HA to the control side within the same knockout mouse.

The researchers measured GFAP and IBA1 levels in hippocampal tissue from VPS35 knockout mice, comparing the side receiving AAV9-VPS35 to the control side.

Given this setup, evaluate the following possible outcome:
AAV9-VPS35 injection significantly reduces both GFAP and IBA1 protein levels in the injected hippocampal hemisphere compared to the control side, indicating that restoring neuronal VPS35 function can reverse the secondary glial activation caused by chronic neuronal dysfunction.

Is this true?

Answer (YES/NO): NO